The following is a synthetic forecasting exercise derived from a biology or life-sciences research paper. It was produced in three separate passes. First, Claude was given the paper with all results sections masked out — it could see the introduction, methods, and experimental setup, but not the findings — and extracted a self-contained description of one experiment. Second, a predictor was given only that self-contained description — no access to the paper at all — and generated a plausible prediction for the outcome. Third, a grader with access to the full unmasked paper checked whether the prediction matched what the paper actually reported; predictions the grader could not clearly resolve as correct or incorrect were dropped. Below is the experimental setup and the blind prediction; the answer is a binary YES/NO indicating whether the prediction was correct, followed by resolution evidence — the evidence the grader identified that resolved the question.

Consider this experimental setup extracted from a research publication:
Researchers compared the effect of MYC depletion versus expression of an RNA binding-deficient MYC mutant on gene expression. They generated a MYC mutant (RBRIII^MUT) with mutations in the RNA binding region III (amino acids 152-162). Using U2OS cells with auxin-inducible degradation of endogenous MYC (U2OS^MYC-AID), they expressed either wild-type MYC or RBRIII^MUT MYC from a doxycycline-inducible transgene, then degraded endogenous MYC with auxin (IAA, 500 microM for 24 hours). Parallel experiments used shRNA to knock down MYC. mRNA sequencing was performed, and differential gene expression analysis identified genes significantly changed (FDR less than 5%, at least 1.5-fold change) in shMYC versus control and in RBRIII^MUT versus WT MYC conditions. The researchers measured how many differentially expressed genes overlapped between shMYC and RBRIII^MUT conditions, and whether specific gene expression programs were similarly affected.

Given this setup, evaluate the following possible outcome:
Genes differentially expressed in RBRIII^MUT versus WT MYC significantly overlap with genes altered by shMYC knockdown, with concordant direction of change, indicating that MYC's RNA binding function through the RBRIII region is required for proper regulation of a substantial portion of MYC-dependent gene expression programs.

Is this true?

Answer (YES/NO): NO